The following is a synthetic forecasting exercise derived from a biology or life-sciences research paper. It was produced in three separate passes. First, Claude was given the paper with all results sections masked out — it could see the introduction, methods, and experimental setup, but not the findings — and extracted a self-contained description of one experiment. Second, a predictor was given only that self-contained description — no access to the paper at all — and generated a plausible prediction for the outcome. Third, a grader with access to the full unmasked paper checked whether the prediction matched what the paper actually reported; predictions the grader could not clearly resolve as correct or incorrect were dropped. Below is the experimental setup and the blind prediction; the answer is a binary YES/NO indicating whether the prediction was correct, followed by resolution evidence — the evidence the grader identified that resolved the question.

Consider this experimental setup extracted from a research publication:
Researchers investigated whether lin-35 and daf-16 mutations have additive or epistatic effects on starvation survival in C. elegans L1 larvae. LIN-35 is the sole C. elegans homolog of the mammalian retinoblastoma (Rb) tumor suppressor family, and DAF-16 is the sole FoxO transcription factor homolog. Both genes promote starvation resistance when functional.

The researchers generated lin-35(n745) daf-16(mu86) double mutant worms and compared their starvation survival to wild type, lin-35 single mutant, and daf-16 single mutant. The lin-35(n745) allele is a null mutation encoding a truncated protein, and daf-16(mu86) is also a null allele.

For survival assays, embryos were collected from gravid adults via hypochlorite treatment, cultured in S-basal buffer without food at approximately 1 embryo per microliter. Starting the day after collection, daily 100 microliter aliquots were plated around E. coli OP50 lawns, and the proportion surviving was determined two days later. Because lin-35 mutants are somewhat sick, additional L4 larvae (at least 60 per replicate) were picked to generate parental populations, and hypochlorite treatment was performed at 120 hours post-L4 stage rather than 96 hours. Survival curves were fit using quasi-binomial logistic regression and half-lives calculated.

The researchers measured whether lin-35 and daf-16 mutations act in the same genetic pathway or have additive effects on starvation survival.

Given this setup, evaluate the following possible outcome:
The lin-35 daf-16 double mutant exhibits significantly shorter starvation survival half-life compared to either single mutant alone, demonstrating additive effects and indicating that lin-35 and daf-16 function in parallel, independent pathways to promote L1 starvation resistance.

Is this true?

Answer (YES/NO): YES